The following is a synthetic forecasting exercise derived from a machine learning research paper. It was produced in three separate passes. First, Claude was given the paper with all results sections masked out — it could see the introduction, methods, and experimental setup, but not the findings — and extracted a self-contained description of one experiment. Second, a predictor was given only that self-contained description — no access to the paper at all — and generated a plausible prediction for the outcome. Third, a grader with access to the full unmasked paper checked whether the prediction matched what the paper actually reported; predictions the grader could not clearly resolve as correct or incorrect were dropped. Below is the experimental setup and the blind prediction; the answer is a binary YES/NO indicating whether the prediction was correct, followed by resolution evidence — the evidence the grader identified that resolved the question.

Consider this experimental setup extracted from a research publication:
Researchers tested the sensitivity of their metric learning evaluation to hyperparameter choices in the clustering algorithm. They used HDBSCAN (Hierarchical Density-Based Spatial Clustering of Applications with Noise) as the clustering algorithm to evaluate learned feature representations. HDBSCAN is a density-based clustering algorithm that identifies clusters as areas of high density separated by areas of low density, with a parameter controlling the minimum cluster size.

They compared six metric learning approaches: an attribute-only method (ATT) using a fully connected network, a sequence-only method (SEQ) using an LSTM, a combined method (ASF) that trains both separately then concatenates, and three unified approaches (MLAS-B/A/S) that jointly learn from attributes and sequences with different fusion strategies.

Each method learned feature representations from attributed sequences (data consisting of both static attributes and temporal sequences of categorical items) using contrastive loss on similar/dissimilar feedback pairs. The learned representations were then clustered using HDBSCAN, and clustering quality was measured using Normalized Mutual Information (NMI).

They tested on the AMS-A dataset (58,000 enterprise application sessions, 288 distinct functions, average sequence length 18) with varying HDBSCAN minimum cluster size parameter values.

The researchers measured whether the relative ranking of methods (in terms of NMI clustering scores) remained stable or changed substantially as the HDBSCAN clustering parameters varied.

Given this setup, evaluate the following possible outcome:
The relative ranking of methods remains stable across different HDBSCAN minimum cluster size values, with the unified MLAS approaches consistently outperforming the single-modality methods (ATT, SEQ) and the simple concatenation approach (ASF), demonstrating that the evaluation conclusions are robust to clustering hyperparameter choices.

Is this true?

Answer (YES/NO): YES